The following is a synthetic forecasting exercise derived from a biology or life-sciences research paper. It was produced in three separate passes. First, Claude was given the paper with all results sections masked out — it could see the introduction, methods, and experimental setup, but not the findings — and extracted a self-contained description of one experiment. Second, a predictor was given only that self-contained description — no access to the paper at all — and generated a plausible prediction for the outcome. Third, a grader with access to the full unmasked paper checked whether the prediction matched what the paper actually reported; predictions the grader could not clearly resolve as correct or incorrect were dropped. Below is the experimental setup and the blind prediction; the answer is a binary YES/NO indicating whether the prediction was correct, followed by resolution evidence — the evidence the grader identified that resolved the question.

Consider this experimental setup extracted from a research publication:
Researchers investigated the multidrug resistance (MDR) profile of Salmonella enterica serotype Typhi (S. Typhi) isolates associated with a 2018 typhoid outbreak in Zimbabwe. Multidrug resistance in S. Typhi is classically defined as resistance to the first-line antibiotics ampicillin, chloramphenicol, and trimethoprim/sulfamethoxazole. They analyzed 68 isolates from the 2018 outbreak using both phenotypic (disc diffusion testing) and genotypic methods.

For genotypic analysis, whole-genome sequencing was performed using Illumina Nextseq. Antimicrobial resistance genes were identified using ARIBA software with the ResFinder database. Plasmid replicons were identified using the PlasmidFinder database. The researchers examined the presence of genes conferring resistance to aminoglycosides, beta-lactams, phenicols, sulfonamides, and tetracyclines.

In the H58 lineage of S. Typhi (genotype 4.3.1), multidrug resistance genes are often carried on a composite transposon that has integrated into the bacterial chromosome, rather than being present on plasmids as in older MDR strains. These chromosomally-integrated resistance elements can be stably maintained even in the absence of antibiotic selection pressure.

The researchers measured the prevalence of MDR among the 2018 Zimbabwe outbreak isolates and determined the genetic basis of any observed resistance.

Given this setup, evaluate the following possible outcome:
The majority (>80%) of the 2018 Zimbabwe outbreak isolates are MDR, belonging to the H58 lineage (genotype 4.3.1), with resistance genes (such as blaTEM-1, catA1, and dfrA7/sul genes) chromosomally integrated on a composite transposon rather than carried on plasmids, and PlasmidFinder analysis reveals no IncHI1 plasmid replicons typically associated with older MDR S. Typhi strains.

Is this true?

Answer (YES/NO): YES